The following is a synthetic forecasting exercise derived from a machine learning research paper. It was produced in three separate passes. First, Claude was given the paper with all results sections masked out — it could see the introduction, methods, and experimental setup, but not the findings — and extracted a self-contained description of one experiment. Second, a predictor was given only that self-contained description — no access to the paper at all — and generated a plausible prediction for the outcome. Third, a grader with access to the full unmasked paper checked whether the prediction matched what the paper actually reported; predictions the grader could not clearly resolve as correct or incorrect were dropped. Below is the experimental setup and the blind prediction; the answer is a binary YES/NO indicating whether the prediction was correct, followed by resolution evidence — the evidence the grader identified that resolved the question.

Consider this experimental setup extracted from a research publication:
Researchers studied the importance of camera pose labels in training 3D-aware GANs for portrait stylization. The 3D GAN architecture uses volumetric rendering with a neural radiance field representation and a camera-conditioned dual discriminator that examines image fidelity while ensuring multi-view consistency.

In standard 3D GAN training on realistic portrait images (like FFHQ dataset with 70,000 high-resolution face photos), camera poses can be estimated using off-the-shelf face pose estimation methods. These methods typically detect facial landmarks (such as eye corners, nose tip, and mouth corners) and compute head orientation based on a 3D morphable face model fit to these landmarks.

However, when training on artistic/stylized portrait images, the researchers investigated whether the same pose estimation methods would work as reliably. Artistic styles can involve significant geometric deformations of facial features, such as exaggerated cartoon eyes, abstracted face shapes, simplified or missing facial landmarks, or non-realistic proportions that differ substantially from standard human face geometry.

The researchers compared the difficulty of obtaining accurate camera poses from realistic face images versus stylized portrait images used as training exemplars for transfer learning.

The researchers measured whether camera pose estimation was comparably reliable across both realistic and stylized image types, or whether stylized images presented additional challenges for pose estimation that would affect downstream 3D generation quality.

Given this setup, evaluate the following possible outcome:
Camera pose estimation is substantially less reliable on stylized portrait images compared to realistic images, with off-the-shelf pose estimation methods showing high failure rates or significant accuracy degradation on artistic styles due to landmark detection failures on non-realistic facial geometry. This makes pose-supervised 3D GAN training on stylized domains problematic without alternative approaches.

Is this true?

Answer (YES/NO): YES